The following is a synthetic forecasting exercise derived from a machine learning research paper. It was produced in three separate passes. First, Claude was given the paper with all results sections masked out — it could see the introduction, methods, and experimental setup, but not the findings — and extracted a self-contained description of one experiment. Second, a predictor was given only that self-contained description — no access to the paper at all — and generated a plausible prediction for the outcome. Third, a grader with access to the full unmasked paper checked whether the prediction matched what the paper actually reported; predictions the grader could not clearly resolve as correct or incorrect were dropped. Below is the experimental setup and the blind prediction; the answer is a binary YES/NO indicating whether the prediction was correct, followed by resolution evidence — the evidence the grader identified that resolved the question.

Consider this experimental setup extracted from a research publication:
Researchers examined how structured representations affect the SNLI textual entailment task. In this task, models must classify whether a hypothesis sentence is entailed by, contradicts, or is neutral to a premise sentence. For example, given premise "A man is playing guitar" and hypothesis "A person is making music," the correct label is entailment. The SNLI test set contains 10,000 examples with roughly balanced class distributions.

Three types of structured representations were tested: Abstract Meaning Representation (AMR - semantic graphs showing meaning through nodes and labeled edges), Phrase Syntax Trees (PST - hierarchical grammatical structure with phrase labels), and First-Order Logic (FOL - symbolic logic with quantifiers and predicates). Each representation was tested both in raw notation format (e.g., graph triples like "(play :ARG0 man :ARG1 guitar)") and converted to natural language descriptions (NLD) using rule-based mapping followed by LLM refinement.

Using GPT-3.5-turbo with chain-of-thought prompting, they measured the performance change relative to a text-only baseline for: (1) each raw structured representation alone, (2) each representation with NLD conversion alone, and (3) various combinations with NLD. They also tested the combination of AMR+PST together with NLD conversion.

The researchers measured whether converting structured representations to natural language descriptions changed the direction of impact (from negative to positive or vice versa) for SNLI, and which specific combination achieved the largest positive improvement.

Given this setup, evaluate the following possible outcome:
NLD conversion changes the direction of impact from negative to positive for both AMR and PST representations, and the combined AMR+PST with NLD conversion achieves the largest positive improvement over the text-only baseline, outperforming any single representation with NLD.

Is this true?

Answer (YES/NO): YES